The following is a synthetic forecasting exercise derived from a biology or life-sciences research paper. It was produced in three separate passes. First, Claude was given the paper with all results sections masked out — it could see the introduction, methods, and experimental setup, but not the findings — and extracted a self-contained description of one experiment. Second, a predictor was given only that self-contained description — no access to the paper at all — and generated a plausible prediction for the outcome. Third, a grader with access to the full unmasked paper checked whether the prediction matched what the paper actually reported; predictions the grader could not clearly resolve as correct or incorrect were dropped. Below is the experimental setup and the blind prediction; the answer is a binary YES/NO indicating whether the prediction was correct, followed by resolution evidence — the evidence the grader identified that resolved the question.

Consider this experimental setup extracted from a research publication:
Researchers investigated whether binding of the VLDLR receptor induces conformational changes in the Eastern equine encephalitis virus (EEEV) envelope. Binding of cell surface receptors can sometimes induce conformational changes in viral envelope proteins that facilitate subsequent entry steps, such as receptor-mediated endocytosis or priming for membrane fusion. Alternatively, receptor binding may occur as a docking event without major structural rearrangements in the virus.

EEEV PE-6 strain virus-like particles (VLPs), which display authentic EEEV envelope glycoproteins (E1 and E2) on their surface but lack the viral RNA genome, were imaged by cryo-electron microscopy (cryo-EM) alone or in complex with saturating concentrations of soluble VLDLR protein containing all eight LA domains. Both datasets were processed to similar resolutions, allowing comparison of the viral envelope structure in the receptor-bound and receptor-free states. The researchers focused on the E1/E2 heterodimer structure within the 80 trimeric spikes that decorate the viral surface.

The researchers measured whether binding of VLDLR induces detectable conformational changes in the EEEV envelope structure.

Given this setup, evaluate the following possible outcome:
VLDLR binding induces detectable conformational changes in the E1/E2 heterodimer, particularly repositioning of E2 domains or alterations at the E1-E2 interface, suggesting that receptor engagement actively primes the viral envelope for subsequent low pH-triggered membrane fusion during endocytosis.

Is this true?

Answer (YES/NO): NO